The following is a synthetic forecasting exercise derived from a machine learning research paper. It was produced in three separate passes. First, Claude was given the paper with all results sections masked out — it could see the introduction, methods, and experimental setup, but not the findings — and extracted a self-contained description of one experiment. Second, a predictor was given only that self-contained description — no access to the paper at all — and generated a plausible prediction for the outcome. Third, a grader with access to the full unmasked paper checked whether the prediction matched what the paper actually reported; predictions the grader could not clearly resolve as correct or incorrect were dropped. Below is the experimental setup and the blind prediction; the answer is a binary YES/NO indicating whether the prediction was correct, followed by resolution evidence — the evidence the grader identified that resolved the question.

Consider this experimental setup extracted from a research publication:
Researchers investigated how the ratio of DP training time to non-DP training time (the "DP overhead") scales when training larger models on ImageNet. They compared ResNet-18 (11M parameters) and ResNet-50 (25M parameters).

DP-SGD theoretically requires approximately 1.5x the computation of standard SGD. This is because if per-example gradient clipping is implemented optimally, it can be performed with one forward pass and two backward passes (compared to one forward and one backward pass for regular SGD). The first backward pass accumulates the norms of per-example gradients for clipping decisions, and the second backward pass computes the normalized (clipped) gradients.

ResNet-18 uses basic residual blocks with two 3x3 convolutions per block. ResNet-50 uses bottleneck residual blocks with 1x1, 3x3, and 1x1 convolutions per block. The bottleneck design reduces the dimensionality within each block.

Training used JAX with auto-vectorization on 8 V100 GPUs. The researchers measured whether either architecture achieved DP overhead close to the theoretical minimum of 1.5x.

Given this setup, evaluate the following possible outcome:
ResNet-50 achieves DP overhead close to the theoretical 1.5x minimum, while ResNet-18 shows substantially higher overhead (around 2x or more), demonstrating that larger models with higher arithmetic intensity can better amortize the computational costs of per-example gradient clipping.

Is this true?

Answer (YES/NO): YES